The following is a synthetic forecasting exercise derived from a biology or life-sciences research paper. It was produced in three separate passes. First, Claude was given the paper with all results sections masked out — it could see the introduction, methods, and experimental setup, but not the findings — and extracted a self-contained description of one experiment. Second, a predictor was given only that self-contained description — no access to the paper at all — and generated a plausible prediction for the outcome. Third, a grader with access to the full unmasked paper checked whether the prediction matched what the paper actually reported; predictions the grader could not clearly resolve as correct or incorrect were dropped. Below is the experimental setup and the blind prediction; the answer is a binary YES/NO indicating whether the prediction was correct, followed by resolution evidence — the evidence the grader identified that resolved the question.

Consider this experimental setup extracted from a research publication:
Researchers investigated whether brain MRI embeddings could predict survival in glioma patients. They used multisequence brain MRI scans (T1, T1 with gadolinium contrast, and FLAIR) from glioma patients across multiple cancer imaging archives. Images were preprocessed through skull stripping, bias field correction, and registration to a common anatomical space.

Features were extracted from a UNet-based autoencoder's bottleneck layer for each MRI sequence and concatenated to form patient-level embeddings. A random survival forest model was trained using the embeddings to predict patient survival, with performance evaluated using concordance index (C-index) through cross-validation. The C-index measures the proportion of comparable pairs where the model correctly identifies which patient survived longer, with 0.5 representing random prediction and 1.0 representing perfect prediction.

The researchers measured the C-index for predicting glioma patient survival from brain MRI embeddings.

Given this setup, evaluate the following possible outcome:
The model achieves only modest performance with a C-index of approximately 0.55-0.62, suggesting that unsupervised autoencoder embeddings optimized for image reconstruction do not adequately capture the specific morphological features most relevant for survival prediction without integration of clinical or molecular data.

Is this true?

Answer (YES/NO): NO